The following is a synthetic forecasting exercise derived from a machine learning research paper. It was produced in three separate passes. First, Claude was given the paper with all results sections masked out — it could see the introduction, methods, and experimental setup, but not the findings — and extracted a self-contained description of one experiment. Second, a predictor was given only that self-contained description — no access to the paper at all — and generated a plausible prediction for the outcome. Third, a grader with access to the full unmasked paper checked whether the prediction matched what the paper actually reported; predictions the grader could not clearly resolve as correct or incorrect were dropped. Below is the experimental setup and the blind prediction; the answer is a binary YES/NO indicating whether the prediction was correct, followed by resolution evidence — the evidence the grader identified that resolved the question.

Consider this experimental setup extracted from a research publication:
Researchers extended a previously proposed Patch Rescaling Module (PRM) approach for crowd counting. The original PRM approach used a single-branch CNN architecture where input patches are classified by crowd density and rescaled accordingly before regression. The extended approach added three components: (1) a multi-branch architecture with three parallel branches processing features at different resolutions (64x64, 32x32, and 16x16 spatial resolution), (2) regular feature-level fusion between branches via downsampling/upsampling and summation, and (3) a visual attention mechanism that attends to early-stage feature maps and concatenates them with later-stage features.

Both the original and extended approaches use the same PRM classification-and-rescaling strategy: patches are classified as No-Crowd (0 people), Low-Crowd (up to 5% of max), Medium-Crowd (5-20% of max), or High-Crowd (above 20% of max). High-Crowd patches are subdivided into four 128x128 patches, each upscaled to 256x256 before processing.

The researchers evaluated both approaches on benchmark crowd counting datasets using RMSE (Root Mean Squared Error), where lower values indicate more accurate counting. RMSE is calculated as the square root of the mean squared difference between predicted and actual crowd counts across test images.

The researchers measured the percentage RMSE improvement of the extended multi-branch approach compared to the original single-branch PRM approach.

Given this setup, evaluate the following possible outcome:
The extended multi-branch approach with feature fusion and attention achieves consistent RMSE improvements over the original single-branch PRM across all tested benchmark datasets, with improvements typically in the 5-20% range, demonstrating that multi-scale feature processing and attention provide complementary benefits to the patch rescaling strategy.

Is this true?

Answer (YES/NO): YES